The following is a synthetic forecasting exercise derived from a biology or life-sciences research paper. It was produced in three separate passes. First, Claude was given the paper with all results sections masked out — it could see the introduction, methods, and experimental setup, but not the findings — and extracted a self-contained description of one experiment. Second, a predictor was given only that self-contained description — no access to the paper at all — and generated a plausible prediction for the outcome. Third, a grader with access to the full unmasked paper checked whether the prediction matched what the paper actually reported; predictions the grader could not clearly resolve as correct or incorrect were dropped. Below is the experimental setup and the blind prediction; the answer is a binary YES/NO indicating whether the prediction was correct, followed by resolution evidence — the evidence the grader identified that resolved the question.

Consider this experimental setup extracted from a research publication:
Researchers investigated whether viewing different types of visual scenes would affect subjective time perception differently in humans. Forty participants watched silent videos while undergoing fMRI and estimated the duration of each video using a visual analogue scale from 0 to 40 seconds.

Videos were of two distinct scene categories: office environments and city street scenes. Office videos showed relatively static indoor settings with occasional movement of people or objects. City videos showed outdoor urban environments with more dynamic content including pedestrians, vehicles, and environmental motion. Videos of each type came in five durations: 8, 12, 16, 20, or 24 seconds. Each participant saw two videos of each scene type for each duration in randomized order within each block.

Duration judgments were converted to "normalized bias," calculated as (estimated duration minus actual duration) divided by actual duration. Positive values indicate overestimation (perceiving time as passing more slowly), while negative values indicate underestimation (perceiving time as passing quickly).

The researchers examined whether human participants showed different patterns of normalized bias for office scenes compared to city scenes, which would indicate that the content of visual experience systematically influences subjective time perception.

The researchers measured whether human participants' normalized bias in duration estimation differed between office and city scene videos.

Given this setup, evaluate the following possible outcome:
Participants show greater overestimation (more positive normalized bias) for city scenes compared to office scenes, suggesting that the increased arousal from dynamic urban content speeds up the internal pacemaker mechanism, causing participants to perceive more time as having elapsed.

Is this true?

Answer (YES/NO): YES